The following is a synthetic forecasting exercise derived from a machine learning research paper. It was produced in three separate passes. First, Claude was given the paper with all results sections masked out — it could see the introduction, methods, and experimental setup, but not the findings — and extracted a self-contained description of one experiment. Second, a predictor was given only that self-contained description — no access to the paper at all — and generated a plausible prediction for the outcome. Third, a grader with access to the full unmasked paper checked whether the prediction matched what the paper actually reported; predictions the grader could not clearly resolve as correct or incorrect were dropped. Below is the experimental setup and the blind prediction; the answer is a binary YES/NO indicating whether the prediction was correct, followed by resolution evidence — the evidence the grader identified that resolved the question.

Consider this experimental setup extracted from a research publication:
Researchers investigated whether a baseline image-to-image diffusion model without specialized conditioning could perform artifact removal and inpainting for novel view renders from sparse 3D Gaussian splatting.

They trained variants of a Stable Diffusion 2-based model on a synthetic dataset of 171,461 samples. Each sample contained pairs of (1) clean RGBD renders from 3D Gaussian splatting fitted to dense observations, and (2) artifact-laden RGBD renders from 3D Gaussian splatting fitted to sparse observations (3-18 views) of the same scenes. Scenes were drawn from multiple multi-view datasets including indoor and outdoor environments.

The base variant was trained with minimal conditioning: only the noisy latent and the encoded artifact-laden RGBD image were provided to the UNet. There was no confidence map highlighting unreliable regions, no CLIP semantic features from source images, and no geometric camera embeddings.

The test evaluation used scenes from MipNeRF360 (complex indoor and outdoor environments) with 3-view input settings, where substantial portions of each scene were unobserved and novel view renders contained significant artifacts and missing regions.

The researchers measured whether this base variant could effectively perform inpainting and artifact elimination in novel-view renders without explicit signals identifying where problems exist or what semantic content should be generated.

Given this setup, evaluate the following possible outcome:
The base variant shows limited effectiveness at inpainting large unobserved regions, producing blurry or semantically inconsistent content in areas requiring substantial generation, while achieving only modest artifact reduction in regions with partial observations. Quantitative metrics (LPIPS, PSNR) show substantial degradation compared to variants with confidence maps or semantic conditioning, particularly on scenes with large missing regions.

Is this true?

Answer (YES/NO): NO